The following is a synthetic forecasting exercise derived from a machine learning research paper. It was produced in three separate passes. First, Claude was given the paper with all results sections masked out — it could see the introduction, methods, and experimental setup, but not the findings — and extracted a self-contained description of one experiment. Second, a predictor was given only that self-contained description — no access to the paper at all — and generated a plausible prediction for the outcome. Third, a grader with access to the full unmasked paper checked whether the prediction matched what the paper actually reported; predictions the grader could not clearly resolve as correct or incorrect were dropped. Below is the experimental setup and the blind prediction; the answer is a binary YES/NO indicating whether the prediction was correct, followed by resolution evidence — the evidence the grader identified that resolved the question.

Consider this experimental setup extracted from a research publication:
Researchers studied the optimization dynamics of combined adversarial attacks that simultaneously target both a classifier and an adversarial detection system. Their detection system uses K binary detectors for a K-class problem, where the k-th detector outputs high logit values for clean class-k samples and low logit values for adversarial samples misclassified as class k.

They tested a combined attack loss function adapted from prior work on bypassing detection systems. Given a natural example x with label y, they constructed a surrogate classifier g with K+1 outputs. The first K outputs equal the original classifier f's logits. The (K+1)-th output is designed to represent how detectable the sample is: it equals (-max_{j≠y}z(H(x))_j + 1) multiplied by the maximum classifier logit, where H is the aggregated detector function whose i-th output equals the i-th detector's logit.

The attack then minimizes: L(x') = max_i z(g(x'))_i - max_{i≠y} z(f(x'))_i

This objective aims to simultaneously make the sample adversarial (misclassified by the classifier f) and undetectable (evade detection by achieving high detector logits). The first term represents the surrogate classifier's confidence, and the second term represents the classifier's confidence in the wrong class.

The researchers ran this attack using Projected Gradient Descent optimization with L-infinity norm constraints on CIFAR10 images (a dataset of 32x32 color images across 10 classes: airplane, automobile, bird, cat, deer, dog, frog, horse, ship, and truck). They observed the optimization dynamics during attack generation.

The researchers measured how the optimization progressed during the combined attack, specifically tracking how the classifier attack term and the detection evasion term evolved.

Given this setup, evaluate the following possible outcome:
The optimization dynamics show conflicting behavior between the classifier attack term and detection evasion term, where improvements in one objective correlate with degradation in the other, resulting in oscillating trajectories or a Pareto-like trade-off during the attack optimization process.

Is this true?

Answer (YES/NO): NO